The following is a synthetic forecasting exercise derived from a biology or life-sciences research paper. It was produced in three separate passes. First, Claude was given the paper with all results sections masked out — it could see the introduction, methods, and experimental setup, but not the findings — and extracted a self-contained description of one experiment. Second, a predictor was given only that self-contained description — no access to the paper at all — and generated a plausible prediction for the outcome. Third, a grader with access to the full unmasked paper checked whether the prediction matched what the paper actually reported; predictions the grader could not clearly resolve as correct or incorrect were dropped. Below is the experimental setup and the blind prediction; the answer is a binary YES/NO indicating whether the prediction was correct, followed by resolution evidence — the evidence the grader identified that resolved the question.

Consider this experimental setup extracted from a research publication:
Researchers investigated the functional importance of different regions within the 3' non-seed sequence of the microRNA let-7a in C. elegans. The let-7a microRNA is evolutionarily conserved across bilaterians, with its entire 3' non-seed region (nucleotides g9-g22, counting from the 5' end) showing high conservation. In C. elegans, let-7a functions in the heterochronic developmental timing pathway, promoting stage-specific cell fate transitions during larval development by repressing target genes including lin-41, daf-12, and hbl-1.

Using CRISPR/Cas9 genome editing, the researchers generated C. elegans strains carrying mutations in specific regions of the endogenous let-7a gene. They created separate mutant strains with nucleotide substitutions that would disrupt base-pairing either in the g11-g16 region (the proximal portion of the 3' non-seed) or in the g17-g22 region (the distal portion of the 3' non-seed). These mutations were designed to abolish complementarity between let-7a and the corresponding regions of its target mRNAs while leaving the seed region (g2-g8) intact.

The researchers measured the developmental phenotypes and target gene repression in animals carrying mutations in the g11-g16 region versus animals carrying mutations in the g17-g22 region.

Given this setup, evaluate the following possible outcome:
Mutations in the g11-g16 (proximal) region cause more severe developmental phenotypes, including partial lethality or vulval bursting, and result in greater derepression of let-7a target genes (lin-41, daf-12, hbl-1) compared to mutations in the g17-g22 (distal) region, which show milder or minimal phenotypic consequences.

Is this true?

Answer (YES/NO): YES